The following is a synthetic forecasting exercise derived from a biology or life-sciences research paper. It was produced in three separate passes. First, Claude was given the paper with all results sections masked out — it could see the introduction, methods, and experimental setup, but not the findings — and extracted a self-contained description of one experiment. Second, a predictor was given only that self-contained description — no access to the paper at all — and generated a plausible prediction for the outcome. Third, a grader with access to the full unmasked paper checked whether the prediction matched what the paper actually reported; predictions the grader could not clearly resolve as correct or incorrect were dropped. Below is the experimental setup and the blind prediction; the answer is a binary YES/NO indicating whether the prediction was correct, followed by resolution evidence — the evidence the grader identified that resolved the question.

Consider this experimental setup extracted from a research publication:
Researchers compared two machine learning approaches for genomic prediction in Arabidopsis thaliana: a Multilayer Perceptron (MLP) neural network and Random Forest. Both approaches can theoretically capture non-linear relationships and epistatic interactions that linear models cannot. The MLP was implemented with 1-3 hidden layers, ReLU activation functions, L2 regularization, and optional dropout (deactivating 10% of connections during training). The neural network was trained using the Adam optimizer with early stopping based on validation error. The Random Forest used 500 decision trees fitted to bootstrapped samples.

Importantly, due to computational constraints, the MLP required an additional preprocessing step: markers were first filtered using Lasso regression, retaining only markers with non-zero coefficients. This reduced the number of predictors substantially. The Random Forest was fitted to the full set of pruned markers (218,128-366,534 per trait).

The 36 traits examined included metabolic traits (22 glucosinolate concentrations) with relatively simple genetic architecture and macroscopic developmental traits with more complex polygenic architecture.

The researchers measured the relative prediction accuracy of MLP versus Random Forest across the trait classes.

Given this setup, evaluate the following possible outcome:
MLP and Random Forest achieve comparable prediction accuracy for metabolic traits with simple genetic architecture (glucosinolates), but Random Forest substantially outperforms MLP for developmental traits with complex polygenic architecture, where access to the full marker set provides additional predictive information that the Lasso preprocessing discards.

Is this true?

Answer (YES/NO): NO